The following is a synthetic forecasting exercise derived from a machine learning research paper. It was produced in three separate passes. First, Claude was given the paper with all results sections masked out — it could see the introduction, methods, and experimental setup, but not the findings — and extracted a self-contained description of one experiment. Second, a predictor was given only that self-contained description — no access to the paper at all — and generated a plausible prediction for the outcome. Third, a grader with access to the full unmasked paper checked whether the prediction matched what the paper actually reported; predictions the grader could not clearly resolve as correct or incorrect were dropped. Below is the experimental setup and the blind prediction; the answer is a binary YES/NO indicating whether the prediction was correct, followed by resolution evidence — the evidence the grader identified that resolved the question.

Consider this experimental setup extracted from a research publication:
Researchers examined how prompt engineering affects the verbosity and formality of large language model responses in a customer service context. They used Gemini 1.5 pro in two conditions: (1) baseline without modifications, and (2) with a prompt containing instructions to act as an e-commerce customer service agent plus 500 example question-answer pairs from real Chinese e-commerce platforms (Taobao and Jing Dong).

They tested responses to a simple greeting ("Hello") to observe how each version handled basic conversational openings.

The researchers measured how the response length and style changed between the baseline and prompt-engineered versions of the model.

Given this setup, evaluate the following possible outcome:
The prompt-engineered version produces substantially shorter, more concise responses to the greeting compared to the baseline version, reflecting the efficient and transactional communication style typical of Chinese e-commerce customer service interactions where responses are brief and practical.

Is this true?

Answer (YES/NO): YES